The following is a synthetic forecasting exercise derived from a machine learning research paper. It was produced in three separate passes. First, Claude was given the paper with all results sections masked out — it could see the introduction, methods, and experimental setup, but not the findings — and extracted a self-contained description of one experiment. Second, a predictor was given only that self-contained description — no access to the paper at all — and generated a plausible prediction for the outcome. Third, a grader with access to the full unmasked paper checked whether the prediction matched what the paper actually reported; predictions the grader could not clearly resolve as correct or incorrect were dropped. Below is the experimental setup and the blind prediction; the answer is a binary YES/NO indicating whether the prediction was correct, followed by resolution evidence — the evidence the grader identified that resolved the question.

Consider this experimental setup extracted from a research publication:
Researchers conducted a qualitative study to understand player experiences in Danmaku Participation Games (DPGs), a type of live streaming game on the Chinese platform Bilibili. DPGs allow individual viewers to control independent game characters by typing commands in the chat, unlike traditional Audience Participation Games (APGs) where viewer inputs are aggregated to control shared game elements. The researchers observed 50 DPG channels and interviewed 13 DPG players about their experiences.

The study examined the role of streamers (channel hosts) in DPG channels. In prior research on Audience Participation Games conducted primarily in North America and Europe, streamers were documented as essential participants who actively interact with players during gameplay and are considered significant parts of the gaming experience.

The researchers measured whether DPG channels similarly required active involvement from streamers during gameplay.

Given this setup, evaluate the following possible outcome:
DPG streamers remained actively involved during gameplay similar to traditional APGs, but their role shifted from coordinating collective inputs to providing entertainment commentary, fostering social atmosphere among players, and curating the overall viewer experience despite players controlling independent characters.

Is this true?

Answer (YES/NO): NO